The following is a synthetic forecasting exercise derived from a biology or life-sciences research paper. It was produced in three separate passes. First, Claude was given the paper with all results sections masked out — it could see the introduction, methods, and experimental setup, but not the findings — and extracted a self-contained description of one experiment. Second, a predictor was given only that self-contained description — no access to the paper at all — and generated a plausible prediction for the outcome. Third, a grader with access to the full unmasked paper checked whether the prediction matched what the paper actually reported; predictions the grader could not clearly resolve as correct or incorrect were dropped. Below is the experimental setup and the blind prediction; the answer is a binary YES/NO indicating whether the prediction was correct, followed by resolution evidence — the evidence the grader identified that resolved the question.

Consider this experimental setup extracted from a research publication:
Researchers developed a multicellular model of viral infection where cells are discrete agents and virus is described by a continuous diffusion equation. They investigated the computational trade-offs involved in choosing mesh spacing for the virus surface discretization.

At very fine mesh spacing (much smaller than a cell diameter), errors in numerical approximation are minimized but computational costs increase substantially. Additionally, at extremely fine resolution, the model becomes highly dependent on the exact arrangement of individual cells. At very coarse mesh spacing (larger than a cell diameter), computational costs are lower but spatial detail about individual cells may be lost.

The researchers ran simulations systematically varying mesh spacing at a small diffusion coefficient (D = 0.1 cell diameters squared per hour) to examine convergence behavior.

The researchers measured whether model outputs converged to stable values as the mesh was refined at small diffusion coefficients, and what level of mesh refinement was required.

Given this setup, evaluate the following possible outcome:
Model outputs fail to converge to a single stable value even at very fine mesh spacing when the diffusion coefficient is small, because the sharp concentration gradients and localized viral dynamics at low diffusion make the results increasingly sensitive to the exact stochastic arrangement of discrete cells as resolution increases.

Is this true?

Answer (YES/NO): NO